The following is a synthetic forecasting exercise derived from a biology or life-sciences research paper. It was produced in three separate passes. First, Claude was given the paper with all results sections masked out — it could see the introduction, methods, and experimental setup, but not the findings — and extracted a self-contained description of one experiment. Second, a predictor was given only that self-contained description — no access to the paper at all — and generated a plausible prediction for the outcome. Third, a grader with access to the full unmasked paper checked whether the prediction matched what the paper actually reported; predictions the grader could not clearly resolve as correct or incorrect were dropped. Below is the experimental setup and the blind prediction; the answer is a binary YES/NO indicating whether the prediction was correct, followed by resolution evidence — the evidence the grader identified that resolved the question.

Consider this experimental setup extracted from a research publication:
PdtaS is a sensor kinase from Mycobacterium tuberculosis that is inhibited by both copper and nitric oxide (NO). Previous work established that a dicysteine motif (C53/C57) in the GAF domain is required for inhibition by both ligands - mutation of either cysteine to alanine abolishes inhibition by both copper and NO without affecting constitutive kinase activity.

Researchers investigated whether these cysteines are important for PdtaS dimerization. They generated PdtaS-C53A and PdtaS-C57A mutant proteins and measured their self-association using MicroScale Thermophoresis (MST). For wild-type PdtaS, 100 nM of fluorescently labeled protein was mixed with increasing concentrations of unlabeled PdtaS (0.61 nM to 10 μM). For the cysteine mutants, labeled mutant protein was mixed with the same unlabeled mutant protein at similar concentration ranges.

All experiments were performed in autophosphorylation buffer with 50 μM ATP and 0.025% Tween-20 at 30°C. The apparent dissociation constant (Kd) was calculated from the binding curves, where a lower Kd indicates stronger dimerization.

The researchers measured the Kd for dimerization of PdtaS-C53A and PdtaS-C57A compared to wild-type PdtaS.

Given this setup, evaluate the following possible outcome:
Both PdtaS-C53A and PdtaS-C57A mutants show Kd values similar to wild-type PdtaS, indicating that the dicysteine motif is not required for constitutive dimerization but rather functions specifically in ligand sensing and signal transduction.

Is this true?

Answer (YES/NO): NO